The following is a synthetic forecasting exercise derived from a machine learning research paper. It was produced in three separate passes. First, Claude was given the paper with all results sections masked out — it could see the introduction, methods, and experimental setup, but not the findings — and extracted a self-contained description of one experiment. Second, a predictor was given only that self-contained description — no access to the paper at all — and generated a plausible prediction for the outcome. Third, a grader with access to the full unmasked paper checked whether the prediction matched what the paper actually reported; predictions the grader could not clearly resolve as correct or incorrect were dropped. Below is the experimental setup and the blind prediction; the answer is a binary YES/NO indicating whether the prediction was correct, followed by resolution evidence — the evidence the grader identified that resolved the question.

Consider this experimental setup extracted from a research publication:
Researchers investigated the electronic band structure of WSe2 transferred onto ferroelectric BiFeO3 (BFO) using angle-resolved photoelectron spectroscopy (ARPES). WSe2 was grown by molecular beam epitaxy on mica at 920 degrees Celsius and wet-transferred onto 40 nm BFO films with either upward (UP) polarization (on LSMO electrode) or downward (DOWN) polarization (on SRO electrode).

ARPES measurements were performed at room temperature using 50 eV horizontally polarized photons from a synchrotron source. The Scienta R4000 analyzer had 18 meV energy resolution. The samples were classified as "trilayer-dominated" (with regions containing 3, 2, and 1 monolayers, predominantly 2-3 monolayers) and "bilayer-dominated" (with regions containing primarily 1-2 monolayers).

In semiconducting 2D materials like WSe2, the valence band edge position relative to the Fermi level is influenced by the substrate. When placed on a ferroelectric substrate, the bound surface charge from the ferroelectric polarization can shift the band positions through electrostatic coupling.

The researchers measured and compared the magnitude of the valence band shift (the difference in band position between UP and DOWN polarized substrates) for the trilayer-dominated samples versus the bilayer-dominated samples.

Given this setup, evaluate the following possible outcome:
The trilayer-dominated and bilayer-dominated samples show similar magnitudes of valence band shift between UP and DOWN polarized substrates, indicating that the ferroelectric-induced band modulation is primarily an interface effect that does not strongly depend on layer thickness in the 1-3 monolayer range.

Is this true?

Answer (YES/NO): NO